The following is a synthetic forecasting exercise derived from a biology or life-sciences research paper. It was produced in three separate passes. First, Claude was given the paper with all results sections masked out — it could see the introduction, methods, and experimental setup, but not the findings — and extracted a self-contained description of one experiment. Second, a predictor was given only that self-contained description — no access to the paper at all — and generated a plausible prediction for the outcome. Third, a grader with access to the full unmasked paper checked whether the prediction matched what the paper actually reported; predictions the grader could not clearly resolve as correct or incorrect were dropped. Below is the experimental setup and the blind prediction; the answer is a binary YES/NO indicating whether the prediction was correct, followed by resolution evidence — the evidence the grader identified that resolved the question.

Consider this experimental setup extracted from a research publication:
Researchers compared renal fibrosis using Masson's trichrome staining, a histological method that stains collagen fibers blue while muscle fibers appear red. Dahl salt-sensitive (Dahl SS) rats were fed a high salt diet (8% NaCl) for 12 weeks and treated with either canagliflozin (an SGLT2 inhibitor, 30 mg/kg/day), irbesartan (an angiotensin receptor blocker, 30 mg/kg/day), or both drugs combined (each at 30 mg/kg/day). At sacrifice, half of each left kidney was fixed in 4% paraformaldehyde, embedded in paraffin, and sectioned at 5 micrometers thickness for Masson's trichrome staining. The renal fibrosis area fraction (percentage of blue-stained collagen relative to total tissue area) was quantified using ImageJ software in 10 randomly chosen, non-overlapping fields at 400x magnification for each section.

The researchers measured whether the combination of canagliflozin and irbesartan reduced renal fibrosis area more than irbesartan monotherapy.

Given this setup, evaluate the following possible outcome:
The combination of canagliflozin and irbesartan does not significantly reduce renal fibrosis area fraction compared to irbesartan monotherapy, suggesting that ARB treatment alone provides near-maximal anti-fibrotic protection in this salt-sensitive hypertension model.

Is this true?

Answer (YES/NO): NO